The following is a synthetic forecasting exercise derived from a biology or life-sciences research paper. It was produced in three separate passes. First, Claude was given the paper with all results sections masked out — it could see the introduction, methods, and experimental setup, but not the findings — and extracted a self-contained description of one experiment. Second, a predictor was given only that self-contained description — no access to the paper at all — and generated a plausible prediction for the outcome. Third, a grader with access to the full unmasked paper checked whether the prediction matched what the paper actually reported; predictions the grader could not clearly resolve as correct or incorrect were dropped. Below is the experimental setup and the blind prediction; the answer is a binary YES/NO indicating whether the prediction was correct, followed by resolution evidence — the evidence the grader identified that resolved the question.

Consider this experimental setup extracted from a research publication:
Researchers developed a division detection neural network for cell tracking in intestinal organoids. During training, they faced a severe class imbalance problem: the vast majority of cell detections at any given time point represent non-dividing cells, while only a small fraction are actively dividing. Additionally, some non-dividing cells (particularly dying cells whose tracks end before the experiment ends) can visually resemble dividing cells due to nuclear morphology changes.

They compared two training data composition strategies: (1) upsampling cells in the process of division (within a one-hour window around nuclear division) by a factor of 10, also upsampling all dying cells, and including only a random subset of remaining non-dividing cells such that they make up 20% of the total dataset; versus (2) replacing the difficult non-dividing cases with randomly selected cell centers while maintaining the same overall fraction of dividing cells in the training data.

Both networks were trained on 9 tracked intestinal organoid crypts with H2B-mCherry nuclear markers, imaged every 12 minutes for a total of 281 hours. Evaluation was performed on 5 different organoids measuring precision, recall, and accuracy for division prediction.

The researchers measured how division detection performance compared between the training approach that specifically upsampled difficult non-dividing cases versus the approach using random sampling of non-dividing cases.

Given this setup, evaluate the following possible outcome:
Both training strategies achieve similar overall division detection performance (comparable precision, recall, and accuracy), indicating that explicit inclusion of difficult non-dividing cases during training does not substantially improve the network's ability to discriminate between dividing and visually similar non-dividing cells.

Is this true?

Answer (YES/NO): NO